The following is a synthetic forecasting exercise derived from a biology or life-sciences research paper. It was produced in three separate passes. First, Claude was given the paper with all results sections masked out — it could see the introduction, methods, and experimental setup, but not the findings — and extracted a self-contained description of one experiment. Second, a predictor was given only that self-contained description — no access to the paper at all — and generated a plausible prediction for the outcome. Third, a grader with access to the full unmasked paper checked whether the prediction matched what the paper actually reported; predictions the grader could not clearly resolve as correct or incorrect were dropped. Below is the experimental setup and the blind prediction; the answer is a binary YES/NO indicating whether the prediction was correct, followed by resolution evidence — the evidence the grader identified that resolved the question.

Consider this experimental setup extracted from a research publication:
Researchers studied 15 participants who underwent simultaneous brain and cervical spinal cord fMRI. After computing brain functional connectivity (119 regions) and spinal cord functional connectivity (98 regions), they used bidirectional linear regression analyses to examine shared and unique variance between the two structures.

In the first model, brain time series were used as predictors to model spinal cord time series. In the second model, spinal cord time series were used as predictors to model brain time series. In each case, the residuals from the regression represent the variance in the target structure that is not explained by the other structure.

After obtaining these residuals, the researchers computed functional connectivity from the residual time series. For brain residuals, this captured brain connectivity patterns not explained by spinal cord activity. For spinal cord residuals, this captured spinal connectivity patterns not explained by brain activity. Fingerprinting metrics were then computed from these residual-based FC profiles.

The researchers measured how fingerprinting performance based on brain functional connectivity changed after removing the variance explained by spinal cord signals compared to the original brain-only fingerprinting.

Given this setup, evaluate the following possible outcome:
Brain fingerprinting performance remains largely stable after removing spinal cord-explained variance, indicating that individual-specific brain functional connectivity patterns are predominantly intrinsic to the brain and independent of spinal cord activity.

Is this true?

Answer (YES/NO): NO